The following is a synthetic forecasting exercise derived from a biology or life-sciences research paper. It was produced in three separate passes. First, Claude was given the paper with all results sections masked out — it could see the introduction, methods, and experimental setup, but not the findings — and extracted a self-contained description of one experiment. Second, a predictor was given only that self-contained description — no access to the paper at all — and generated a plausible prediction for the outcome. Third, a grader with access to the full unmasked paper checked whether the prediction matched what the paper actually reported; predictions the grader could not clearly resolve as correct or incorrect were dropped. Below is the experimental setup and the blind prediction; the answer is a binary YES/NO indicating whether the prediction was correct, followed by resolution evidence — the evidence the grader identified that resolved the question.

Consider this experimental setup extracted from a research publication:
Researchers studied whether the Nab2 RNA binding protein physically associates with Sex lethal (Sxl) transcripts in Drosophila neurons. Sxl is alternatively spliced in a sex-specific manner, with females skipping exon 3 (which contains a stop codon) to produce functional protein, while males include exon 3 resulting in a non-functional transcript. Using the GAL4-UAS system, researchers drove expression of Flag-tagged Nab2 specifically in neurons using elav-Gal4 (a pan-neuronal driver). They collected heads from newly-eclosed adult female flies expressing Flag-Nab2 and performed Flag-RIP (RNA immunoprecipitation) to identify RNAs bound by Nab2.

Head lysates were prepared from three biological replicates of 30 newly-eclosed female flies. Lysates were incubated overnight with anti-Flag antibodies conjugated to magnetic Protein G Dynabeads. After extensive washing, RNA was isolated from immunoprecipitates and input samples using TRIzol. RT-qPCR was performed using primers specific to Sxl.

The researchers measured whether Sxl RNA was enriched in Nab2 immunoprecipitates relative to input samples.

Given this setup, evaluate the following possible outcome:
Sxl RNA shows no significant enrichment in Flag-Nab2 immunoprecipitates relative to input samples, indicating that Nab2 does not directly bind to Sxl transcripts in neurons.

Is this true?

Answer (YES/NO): NO